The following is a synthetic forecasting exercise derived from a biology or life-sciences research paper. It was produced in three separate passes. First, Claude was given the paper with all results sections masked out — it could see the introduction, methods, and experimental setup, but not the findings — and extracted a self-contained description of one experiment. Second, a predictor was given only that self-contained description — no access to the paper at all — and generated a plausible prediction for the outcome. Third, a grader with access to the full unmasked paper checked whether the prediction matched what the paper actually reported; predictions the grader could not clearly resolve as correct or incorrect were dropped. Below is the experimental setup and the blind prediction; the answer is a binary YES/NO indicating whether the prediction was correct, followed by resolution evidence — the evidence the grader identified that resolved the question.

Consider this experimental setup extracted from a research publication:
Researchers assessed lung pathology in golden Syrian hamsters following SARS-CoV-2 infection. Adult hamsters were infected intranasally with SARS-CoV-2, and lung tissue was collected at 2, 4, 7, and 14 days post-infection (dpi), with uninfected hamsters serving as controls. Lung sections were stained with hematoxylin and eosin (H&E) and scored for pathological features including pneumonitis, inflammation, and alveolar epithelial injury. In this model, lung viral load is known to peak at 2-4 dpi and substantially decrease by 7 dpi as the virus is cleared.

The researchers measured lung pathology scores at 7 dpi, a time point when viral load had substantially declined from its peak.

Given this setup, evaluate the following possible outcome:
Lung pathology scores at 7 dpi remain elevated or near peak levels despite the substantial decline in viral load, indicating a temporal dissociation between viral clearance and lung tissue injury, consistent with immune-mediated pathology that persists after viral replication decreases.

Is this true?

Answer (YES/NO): YES